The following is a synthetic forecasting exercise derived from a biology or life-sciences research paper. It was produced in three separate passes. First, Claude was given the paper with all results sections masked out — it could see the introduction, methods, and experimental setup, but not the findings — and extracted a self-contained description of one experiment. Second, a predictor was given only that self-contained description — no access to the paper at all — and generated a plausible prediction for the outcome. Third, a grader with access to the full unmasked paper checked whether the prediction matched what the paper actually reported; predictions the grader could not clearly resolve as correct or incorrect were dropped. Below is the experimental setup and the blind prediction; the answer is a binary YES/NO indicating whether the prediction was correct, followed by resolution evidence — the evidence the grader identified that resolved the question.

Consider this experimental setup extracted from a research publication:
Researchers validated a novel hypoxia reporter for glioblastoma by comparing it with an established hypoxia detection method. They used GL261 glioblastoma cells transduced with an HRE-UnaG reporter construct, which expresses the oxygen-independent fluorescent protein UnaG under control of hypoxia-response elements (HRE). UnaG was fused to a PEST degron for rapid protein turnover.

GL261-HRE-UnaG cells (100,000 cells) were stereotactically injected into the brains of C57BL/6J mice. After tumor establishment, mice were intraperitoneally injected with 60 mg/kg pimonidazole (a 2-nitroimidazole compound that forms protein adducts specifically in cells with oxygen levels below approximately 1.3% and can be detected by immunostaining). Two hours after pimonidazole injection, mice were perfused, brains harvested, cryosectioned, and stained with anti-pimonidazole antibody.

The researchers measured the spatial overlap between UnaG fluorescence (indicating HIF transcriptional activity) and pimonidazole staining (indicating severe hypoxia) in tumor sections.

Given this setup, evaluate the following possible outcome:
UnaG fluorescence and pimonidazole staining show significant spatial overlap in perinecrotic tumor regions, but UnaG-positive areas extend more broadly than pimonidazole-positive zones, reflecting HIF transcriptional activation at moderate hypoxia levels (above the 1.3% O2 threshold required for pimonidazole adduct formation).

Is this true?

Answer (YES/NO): YES